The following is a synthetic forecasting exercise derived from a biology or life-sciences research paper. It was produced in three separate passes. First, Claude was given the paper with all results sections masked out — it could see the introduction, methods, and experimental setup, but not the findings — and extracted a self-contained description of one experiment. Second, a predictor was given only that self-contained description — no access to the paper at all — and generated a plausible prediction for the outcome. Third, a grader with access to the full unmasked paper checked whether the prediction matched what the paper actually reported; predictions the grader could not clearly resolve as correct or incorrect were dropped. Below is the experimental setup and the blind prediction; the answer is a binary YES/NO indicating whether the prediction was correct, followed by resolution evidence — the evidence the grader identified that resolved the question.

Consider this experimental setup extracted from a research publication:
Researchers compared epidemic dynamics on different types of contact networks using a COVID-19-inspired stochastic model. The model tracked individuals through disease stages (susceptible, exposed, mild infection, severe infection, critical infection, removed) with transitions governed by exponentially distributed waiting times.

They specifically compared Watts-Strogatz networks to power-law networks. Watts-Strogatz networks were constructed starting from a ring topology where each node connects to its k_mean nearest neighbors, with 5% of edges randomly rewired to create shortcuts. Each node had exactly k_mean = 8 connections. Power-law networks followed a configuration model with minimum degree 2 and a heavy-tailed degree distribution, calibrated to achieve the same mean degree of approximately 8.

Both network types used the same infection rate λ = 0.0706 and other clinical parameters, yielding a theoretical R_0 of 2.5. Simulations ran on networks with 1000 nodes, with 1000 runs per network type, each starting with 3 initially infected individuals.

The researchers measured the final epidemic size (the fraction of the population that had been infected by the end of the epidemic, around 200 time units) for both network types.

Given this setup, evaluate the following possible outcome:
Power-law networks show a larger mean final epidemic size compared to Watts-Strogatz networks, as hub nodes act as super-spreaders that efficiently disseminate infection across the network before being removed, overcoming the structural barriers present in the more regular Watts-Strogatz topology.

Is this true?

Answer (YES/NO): NO